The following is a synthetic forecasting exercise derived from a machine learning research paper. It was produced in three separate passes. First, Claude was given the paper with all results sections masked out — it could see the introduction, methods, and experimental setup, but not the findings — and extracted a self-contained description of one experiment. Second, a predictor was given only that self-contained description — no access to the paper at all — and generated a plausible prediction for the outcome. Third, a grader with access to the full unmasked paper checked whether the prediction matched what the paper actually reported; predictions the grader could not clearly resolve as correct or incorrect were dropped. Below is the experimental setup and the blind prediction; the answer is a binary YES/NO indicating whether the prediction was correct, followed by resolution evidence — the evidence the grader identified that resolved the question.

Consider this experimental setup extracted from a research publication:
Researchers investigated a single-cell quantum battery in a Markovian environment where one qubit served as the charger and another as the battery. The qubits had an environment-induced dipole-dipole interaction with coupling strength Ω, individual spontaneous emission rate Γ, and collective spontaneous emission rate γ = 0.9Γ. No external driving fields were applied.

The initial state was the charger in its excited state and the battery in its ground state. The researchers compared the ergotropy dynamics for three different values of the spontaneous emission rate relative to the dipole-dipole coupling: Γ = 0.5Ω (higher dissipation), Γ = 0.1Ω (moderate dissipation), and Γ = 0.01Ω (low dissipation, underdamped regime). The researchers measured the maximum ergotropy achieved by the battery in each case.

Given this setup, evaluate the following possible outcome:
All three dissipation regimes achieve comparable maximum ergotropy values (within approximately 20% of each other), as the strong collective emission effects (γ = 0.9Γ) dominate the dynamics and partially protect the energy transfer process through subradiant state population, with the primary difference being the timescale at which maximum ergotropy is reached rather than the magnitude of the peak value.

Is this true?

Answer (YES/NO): NO